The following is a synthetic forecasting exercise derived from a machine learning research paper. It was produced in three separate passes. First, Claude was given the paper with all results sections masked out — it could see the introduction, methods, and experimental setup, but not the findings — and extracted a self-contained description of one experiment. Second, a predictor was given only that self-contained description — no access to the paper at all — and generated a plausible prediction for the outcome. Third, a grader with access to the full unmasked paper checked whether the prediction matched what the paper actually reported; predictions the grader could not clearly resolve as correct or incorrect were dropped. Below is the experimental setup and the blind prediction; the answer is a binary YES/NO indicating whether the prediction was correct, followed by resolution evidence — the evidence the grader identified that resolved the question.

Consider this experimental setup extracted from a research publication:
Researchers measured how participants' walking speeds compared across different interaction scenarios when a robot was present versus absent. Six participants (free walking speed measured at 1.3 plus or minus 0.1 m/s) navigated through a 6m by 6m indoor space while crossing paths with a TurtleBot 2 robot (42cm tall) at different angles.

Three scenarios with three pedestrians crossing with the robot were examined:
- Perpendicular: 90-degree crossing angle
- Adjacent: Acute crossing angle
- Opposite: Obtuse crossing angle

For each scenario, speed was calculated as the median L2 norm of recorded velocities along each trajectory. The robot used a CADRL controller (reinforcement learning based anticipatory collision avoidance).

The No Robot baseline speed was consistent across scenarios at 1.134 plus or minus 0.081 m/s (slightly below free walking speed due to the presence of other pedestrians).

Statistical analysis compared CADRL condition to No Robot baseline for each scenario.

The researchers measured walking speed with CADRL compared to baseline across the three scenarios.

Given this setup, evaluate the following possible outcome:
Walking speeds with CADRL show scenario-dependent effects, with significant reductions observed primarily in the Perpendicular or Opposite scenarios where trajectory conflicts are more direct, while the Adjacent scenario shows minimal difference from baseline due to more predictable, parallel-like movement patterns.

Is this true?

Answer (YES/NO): NO